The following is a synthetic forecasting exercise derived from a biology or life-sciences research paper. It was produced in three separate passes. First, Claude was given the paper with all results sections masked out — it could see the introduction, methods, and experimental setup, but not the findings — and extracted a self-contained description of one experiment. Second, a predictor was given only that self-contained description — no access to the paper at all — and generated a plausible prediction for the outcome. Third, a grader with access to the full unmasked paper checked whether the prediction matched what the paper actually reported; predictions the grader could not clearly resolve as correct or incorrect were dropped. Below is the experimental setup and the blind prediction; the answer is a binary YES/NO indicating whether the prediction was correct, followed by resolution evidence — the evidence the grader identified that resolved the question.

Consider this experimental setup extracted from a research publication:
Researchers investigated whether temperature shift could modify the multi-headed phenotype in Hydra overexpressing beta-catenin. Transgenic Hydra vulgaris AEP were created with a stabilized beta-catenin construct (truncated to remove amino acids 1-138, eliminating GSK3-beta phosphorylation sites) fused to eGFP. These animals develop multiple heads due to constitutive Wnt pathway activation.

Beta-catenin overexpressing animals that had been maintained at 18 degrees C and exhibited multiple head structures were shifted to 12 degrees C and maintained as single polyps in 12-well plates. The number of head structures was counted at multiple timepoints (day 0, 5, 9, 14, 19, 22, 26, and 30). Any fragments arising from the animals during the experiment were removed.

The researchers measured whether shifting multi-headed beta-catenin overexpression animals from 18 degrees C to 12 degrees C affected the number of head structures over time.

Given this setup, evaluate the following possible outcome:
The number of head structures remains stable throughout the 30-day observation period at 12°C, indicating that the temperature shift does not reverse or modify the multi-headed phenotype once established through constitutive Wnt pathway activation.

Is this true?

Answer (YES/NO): NO